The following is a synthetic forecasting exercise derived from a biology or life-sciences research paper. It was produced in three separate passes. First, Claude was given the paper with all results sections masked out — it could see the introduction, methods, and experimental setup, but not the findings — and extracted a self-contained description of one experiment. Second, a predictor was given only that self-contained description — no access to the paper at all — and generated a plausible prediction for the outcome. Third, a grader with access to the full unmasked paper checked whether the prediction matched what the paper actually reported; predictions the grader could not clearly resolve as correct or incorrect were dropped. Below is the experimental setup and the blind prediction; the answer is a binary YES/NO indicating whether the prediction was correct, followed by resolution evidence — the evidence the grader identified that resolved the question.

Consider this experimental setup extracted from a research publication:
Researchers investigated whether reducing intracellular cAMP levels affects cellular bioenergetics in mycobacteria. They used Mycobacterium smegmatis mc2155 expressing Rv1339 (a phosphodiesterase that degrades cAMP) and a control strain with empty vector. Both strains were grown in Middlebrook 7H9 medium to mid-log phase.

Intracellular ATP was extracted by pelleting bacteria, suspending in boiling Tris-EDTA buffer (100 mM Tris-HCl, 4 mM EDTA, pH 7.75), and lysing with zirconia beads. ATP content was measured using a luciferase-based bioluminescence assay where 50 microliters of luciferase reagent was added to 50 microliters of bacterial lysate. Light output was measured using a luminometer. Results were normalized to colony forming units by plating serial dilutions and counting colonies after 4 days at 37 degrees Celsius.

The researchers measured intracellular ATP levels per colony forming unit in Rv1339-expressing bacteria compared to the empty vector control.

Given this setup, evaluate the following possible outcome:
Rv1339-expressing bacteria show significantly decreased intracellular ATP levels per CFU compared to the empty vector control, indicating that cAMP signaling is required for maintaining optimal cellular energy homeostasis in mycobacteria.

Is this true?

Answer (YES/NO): NO